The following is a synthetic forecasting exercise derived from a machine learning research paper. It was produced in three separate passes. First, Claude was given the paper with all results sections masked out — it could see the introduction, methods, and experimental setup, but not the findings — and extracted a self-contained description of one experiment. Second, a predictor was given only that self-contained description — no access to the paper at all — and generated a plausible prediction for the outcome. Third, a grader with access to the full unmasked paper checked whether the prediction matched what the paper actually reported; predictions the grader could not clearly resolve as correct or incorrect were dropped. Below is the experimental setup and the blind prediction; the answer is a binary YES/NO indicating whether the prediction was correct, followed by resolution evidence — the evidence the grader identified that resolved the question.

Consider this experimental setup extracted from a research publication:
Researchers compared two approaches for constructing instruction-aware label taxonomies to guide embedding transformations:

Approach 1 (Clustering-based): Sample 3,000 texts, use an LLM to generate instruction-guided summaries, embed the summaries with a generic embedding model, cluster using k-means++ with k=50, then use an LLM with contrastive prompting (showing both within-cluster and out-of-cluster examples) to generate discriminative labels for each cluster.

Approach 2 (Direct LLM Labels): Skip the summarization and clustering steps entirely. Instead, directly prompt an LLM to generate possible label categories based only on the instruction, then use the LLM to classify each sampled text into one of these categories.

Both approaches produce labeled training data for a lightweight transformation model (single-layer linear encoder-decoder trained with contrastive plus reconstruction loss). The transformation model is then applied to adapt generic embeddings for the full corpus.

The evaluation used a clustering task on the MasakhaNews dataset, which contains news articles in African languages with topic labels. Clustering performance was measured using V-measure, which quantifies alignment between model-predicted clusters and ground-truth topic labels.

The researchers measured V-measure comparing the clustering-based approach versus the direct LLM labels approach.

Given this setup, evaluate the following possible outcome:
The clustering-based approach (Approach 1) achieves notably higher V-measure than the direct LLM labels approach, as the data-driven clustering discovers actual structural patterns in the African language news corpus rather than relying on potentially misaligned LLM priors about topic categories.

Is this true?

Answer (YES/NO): YES